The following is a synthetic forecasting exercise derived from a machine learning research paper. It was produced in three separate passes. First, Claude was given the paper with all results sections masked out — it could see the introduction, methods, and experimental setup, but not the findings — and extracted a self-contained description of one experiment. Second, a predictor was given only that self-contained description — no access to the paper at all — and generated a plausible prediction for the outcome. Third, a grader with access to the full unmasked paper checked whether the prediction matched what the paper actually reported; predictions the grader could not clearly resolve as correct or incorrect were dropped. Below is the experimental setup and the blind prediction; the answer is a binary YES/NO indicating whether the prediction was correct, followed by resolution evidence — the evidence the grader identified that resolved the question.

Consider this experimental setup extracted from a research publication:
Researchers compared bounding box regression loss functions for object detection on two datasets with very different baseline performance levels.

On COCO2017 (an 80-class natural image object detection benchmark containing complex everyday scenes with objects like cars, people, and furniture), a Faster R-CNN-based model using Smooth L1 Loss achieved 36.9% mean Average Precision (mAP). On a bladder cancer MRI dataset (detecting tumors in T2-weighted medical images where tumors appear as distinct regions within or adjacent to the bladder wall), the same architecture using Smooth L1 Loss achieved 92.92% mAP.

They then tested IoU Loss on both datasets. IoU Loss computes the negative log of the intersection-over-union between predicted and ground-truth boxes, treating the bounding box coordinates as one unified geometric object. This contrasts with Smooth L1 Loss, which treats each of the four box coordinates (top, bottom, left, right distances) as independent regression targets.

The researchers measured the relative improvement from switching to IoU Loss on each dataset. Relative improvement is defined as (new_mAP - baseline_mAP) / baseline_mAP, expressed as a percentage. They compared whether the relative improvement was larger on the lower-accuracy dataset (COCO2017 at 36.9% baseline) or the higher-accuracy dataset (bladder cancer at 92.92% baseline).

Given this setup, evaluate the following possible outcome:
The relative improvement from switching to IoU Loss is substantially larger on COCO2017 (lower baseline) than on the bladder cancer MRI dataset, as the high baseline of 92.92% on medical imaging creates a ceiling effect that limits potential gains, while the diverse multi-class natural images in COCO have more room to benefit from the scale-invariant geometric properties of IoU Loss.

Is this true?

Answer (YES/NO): YES